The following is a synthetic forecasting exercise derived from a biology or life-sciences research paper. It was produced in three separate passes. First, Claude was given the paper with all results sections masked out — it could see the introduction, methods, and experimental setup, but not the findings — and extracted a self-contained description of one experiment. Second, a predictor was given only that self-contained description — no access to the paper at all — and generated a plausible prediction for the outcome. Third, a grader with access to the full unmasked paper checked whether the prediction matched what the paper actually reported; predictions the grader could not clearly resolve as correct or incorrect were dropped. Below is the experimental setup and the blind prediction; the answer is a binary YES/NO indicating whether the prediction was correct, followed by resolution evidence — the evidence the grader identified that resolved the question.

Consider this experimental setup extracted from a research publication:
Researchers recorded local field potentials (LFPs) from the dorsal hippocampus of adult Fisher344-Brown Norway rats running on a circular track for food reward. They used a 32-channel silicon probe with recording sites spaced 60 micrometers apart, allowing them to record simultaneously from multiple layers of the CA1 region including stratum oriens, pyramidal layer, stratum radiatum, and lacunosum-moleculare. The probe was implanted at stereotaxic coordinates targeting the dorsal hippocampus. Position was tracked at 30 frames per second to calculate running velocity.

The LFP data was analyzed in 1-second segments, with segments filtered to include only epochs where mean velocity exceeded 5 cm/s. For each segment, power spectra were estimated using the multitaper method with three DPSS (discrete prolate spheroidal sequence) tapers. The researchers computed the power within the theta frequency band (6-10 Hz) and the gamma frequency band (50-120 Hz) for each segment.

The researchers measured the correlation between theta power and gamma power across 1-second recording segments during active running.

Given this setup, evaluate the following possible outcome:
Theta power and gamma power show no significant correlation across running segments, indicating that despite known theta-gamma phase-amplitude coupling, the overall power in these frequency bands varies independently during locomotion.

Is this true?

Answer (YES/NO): NO